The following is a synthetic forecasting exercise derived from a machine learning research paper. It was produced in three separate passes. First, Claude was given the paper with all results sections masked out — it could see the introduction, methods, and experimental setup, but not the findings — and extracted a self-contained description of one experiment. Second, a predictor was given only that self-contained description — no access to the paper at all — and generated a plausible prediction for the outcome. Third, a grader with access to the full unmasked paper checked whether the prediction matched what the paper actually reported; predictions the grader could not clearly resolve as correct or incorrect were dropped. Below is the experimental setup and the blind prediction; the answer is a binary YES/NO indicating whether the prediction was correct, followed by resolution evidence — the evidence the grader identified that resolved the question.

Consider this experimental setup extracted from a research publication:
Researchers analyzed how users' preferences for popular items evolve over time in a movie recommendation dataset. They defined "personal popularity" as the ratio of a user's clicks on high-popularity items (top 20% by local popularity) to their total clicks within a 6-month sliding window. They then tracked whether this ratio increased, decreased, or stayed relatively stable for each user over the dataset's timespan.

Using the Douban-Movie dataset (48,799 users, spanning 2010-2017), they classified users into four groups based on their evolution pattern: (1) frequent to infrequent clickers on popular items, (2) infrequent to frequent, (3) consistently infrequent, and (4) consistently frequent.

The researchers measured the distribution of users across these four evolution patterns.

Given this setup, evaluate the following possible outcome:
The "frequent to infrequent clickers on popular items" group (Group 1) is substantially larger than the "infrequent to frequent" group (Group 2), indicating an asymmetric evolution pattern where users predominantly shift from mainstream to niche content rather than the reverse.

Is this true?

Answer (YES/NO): NO